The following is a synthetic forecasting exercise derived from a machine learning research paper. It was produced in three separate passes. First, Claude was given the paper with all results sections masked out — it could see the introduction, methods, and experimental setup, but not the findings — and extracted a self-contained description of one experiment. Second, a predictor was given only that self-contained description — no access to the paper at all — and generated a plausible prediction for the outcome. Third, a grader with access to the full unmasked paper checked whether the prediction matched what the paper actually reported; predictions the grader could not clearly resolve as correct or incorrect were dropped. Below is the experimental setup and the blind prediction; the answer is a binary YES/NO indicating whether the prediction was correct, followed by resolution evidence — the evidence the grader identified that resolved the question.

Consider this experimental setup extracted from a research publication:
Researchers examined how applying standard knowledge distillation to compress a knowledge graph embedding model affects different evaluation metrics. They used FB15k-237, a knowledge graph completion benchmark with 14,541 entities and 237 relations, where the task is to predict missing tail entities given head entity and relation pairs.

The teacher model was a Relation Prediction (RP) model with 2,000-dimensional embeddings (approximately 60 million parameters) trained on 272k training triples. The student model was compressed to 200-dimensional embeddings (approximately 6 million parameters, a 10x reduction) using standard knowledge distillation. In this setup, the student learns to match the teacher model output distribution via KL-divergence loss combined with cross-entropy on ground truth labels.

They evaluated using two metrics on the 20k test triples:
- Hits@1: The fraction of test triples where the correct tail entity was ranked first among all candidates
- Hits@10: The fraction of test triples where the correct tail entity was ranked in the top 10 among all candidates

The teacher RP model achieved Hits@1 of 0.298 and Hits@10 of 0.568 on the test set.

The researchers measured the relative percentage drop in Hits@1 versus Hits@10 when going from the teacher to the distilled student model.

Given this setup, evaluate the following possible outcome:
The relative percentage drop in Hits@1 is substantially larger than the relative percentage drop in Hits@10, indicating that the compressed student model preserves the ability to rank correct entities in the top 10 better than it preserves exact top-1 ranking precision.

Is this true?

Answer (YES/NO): YES